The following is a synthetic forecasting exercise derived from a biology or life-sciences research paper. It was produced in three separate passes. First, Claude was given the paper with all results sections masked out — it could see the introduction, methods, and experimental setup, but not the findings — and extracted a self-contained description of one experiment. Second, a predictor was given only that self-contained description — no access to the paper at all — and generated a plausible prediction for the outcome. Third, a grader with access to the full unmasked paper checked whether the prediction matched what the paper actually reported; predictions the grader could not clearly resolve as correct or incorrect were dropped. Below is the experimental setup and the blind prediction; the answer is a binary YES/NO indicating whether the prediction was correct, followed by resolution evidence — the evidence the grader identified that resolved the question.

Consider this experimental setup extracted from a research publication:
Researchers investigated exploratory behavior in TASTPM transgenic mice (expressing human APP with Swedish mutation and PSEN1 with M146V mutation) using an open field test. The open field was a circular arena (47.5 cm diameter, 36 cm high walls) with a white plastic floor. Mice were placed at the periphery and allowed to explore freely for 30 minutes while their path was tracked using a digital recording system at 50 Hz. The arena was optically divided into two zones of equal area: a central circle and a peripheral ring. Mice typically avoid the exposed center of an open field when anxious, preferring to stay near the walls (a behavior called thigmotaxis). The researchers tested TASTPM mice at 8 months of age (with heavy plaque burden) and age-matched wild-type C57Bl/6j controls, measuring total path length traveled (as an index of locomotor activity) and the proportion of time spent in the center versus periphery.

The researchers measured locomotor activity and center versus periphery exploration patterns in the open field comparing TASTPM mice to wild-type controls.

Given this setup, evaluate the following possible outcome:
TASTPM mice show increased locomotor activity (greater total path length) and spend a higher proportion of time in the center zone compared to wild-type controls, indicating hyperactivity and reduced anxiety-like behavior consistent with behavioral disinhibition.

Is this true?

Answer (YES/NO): NO